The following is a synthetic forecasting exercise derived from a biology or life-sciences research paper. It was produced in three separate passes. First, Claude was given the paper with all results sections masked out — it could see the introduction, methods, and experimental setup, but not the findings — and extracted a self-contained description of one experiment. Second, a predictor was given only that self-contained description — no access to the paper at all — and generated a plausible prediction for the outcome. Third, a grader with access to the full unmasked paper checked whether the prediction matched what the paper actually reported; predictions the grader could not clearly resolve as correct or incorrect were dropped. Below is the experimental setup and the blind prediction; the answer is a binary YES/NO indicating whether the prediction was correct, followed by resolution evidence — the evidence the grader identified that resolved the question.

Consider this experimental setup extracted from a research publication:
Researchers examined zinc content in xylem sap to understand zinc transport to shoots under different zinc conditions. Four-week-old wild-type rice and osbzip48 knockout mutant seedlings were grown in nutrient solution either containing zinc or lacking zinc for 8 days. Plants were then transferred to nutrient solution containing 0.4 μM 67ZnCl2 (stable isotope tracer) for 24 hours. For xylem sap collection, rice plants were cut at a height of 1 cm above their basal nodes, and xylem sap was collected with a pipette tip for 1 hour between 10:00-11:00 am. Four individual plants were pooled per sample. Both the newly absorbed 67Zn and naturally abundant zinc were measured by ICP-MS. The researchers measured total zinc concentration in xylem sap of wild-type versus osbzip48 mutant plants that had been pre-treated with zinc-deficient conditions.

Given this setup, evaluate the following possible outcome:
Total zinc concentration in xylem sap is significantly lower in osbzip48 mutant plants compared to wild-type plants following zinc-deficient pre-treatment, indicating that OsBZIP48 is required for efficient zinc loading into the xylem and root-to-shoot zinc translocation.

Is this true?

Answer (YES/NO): YES